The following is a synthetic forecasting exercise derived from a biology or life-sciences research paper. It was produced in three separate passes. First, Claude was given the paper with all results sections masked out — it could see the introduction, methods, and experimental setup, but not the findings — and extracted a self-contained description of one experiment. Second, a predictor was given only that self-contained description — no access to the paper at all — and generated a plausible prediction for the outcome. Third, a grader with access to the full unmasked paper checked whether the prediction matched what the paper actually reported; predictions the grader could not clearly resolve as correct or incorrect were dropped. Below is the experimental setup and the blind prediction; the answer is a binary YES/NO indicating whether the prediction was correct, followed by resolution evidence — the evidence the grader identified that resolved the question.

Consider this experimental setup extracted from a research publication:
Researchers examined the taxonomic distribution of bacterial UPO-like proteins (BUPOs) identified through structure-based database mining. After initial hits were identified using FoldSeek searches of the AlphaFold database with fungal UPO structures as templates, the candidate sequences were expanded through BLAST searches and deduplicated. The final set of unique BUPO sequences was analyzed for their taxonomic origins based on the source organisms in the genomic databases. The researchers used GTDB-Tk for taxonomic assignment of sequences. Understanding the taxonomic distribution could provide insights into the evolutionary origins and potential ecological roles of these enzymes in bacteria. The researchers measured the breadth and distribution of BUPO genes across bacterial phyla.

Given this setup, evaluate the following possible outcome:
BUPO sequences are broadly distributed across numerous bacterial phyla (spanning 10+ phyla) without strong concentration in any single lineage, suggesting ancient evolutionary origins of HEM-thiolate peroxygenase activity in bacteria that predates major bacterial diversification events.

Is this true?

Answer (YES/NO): NO